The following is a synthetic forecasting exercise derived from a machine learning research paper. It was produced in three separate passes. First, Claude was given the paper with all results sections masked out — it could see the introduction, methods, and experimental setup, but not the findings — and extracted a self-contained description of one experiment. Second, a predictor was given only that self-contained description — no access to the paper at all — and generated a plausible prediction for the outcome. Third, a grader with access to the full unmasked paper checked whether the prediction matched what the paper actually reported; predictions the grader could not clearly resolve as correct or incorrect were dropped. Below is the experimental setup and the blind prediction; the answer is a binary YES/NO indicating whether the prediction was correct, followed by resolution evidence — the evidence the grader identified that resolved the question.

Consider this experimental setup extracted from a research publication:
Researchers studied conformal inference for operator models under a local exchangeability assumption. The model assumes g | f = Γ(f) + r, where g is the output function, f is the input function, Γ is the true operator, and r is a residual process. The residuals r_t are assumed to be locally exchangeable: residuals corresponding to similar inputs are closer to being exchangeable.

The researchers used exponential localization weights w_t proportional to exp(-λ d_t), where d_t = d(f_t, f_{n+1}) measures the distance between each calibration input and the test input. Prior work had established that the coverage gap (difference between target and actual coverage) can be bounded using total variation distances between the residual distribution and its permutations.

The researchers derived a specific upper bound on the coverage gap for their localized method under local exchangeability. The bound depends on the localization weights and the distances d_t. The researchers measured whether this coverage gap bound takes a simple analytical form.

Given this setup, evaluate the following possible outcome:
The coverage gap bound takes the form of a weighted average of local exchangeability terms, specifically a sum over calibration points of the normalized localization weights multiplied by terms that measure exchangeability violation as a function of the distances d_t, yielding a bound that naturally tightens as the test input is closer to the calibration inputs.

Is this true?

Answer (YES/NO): YES